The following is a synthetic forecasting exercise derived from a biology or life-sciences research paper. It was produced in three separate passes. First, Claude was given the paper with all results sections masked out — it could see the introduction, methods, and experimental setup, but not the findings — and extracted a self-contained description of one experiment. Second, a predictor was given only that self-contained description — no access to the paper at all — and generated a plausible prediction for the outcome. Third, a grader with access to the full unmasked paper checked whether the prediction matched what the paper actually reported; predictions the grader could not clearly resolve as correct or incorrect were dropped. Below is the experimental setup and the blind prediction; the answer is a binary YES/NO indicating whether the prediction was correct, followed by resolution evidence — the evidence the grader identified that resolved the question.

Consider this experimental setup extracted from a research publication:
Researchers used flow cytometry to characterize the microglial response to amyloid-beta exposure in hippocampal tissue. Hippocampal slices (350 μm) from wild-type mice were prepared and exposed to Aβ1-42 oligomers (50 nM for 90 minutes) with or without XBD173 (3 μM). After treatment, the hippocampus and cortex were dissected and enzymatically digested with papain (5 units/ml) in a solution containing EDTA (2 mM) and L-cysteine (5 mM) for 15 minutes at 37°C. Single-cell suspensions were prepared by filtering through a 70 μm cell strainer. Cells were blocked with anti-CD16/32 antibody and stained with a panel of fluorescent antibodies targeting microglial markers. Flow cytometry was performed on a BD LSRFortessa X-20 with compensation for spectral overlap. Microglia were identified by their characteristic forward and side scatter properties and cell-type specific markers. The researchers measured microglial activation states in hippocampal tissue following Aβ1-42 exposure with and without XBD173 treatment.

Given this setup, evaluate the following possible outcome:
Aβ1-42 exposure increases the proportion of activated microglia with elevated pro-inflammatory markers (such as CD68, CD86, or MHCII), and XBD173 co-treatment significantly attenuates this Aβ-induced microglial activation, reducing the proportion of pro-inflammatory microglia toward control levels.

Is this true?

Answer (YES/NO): NO